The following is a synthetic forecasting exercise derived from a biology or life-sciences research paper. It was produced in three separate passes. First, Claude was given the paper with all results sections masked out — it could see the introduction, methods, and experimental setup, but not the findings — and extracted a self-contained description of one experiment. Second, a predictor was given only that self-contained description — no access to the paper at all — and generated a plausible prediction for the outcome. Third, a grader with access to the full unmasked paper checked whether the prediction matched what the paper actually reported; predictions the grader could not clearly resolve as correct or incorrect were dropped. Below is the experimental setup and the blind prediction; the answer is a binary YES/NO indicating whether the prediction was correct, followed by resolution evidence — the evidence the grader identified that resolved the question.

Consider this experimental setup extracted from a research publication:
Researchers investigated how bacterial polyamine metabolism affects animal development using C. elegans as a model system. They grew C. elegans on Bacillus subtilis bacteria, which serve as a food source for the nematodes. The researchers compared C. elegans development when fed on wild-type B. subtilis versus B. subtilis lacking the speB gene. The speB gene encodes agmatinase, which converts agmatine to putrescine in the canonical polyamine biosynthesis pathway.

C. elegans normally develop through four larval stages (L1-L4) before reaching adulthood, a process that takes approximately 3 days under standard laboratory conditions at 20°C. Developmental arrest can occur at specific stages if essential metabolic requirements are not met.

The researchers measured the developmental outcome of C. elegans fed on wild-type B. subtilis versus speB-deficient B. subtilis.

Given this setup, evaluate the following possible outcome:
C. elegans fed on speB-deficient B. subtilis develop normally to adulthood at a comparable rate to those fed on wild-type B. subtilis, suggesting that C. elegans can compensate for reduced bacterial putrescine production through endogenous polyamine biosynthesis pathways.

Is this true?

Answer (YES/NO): NO